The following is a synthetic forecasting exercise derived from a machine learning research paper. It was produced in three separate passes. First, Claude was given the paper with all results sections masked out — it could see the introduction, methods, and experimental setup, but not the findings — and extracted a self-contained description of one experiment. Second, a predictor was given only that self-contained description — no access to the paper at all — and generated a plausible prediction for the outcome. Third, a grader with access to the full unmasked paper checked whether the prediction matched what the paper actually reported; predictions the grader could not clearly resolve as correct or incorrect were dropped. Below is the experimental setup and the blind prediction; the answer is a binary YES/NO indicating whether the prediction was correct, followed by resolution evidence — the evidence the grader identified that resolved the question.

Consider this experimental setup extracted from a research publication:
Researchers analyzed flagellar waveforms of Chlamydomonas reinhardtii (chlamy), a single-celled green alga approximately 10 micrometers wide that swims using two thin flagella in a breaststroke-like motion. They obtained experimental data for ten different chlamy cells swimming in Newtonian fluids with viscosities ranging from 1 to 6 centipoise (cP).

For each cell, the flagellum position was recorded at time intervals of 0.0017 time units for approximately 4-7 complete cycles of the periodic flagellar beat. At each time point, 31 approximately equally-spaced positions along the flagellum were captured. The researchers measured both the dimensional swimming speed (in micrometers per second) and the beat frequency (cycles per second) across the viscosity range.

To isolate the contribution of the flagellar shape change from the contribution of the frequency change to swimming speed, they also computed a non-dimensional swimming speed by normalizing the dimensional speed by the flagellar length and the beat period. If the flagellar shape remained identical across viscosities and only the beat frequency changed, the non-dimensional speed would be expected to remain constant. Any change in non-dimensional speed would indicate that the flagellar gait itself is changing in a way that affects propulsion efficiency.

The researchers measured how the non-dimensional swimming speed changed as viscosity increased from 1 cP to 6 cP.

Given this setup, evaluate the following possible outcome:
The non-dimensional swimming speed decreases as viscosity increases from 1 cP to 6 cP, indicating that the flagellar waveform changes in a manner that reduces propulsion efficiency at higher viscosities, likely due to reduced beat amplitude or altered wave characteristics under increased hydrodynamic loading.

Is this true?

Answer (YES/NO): YES